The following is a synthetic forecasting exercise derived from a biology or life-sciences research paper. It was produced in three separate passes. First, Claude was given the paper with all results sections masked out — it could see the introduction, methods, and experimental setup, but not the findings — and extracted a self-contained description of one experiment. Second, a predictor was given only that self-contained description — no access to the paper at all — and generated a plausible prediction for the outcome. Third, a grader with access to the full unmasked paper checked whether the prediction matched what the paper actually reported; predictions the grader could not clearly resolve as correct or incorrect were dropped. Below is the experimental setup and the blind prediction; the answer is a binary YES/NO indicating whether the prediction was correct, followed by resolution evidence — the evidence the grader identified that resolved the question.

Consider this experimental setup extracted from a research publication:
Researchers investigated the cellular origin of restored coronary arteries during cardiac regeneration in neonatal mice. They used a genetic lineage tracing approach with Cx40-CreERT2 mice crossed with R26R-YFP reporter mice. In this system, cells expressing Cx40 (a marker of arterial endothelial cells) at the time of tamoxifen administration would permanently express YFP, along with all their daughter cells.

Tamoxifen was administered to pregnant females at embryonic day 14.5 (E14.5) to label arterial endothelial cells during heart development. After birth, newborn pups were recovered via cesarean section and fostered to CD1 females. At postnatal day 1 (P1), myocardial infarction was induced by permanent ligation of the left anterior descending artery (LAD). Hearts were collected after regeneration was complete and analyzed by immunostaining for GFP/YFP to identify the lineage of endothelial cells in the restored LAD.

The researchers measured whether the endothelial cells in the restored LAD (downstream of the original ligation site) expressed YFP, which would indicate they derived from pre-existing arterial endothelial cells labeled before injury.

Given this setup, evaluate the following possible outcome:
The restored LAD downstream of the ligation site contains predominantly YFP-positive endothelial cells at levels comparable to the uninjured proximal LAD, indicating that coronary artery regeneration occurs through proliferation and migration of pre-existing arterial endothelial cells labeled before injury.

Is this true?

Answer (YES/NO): NO